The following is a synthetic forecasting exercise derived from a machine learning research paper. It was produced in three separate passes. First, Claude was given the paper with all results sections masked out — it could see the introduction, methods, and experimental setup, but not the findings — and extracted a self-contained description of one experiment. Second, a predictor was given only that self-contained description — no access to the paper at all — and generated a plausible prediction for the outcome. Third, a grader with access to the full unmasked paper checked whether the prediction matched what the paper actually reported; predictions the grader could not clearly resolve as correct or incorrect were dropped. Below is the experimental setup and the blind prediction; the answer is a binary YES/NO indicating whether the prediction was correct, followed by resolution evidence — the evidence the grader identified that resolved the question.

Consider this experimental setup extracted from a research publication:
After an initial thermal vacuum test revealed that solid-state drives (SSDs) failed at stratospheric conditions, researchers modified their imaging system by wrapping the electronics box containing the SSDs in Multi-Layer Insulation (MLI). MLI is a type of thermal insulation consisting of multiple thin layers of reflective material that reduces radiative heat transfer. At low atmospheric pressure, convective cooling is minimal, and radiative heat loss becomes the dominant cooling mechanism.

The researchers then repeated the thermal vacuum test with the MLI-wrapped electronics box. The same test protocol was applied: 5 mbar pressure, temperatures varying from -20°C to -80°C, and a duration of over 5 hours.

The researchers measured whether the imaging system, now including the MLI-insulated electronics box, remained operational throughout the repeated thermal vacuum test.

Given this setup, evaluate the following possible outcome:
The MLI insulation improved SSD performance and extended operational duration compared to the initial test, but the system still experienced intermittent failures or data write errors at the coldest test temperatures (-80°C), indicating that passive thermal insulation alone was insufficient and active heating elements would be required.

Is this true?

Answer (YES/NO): NO